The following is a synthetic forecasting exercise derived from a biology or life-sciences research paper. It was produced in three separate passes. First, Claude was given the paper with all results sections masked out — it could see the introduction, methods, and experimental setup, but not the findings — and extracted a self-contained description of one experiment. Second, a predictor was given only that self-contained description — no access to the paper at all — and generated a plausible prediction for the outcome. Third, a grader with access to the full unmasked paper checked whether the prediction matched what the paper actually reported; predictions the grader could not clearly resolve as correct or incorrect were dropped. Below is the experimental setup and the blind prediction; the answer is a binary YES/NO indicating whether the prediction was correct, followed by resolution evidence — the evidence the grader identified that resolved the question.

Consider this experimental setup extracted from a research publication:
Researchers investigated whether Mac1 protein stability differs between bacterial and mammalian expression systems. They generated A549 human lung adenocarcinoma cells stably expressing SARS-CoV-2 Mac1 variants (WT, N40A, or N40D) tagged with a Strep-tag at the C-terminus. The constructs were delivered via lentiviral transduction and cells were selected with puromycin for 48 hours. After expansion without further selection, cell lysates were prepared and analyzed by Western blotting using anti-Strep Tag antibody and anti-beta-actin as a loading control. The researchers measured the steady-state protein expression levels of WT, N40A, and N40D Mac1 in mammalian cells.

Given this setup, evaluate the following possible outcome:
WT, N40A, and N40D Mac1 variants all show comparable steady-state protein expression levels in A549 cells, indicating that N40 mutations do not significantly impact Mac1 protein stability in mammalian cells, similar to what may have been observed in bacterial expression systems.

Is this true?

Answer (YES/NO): NO